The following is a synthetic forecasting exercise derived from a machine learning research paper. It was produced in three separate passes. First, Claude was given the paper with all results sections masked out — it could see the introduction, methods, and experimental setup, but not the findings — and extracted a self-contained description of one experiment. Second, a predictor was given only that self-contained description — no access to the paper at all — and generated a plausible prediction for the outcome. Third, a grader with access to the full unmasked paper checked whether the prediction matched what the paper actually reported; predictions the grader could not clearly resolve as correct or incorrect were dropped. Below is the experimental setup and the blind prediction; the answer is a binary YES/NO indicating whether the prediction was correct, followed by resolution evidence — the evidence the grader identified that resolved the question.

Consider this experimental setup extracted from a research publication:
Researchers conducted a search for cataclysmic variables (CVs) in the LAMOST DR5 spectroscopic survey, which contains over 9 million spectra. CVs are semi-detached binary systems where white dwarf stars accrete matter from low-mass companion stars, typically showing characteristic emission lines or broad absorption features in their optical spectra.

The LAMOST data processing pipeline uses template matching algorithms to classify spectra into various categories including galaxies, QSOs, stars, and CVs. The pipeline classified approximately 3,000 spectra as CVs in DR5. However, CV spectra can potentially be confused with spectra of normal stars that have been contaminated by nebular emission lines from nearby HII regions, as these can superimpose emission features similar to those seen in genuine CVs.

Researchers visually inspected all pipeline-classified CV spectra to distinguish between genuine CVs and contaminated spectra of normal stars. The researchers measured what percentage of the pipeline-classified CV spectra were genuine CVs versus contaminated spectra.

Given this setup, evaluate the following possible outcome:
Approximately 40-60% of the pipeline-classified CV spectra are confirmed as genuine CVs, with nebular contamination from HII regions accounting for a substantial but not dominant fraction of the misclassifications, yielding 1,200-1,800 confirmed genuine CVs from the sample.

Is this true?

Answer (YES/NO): NO